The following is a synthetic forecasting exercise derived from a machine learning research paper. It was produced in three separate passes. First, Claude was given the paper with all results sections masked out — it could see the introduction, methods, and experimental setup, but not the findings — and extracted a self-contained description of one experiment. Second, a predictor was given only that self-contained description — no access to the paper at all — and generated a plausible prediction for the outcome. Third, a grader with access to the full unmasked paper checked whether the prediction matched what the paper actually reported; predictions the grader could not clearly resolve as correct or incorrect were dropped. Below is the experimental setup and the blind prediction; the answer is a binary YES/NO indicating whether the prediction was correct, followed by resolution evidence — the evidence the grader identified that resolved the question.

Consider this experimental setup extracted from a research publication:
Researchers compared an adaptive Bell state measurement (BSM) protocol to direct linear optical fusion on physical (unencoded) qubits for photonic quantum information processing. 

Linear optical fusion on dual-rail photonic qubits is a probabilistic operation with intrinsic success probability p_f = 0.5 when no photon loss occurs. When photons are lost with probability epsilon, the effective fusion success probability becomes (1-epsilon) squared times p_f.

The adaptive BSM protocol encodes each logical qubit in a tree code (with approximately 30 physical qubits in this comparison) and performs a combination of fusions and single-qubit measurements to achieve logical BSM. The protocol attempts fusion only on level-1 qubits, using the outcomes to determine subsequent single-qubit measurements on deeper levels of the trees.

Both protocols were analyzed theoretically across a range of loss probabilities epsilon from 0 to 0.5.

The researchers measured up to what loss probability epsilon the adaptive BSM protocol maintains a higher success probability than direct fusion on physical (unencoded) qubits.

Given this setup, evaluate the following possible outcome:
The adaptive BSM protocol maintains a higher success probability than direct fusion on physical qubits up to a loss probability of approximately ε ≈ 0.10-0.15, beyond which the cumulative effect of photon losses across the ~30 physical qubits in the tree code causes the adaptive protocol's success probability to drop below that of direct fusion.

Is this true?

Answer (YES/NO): NO